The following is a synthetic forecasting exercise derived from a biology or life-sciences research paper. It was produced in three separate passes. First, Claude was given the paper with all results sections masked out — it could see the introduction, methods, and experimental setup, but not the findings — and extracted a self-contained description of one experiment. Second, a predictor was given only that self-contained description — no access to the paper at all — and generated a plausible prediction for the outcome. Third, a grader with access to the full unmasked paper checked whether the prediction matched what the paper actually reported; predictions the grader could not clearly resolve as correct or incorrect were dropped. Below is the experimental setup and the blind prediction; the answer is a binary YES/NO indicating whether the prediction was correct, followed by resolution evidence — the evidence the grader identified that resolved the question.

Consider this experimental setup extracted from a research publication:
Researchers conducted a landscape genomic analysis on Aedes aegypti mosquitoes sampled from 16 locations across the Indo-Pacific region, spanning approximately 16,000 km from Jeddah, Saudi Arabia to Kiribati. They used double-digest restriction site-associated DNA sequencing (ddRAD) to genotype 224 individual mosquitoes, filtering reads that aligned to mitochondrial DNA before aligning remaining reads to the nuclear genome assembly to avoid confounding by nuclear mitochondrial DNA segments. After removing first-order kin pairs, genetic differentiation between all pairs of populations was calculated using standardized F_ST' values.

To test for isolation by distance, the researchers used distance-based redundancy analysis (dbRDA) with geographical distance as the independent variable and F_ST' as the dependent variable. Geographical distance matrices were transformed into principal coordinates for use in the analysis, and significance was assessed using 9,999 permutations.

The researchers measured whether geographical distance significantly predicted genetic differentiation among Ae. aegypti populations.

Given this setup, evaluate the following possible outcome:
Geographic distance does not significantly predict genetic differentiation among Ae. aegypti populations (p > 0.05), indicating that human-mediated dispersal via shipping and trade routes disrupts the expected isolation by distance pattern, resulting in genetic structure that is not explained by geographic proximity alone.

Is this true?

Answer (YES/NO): NO